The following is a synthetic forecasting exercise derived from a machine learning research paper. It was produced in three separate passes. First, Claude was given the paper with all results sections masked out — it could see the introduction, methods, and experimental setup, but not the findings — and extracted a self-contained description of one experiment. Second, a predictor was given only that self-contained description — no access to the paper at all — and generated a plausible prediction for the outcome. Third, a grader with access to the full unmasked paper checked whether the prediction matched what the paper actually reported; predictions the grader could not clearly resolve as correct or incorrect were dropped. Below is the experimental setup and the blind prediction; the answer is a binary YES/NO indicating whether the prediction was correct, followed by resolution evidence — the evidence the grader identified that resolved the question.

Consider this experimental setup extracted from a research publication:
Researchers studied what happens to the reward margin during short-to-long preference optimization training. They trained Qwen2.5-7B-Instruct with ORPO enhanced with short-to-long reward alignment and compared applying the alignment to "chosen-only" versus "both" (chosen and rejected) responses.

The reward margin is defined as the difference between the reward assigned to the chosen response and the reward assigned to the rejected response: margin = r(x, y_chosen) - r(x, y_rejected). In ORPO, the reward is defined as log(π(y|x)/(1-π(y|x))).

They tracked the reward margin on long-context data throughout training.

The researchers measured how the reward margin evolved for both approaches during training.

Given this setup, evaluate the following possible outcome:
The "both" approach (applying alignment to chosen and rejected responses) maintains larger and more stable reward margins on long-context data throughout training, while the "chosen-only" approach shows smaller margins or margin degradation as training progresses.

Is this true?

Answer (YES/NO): NO